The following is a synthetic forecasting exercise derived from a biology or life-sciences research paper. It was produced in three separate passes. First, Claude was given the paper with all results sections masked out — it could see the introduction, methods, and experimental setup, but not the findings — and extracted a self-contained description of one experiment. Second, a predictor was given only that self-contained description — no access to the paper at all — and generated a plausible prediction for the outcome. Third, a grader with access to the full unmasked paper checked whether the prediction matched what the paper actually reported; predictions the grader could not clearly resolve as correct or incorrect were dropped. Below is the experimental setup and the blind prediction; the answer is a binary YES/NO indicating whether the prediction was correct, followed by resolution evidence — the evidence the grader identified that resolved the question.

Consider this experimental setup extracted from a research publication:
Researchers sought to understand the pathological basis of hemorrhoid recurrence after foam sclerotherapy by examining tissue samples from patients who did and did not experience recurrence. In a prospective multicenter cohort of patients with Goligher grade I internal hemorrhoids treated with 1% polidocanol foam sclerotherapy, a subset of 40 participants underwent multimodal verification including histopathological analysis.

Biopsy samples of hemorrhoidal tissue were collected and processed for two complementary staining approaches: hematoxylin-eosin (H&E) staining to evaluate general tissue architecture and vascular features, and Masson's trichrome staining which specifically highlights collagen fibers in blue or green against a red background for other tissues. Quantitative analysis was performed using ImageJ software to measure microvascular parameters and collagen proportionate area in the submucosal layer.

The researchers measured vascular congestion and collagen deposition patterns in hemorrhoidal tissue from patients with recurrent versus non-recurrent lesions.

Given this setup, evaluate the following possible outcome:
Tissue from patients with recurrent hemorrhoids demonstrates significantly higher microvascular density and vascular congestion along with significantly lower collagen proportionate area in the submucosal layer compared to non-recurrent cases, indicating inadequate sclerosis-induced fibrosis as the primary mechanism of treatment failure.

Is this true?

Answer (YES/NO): NO